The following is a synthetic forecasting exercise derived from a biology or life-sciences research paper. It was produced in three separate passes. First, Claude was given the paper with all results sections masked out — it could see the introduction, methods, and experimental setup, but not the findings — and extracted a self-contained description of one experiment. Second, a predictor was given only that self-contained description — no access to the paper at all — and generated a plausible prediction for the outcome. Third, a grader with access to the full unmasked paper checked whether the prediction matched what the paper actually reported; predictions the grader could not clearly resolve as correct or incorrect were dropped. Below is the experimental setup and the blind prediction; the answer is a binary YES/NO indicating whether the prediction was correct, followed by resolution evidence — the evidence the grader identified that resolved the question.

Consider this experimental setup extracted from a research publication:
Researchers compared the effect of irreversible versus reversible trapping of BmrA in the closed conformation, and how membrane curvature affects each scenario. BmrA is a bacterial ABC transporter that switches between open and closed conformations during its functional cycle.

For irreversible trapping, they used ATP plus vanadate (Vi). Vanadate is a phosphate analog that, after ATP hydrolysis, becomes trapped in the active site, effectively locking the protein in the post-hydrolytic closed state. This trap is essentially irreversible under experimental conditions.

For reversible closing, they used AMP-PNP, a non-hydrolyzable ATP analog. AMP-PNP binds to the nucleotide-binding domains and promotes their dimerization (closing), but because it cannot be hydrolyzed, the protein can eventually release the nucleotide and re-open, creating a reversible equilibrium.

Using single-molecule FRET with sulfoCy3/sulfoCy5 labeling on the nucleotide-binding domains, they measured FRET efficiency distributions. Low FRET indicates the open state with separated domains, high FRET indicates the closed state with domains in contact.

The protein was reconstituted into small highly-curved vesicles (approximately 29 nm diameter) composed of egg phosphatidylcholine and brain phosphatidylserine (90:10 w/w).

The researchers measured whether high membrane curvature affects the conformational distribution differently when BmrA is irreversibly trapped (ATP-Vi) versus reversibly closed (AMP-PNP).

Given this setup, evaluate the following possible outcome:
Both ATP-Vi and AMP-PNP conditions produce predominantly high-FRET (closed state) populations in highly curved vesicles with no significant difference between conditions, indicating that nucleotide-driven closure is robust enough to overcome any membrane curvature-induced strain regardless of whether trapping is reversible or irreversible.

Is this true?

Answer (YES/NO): NO